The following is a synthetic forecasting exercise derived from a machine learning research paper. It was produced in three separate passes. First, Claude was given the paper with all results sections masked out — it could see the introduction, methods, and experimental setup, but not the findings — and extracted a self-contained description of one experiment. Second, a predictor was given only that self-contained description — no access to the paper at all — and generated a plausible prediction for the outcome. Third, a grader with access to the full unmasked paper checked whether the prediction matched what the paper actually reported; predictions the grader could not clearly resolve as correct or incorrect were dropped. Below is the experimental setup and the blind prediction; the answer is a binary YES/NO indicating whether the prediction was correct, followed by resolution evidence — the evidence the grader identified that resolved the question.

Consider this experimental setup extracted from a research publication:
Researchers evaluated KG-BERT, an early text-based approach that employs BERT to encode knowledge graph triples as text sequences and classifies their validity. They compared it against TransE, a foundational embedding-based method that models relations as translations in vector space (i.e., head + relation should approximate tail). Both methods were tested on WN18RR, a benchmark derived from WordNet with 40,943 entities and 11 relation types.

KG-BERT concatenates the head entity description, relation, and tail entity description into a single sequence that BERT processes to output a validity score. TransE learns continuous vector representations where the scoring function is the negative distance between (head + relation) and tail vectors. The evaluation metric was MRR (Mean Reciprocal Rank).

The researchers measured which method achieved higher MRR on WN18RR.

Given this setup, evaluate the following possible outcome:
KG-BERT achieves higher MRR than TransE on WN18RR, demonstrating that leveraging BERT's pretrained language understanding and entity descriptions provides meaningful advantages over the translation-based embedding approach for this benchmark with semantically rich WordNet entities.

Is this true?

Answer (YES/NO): NO